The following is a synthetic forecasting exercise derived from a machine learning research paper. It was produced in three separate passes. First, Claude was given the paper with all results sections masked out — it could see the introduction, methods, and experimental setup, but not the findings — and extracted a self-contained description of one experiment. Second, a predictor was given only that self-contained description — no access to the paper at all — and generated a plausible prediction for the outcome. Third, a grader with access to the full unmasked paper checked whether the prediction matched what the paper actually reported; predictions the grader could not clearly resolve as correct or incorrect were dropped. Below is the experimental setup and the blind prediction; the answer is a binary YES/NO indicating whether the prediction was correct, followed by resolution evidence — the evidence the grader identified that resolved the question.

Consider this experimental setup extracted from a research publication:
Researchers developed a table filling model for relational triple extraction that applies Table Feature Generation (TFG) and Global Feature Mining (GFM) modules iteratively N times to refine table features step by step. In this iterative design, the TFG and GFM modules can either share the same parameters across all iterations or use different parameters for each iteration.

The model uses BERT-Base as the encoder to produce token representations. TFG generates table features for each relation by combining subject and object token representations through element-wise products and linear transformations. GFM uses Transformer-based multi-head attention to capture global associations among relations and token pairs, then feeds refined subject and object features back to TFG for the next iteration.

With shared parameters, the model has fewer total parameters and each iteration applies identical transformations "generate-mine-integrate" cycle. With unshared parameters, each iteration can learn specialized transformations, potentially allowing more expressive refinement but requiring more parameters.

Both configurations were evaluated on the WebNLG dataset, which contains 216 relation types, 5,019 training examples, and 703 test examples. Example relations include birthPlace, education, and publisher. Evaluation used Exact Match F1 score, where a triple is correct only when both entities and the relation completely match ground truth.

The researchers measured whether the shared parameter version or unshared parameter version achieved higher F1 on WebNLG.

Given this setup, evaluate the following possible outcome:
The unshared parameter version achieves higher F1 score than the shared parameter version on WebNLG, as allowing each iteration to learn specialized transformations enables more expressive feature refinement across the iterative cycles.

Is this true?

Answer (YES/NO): NO